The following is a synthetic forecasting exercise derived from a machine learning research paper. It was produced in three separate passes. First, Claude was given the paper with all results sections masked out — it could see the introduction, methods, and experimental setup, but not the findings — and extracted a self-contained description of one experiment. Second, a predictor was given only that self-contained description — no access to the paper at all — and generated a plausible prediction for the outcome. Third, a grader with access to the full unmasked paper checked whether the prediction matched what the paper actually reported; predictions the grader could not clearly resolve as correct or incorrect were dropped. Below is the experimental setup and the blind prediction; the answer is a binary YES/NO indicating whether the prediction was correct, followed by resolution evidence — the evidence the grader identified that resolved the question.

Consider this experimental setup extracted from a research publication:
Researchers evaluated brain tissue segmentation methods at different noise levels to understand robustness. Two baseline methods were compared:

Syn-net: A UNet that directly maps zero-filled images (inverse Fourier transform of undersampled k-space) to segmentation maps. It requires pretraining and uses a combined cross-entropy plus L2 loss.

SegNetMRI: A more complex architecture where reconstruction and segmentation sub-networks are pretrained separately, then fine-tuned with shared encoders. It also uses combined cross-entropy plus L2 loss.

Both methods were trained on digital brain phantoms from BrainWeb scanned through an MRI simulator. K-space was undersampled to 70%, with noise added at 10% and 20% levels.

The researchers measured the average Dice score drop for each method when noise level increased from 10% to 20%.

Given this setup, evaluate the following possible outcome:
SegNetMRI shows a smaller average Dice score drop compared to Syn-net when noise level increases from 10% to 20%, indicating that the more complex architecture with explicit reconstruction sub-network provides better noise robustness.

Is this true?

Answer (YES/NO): NO